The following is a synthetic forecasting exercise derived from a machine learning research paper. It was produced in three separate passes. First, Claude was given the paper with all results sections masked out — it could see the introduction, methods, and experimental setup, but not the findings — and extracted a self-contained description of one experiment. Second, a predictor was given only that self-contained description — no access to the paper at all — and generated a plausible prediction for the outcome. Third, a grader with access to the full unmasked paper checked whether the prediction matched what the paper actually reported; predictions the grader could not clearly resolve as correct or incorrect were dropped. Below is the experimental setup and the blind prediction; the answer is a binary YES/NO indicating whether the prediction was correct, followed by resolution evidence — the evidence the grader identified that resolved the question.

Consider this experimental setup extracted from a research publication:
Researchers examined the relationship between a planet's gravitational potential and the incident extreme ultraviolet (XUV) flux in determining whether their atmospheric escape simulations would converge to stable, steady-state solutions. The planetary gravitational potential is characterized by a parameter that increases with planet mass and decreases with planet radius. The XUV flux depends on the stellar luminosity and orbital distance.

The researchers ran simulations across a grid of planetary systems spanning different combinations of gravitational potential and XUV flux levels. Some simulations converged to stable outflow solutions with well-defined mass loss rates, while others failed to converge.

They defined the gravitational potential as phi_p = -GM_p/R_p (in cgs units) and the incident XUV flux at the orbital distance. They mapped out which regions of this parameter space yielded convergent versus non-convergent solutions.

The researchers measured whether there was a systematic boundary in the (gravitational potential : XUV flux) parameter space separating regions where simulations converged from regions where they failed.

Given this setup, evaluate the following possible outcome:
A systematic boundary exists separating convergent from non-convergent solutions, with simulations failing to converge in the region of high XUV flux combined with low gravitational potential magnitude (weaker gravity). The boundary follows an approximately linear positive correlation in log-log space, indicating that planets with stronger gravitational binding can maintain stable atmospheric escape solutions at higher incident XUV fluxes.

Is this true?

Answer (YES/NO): NO